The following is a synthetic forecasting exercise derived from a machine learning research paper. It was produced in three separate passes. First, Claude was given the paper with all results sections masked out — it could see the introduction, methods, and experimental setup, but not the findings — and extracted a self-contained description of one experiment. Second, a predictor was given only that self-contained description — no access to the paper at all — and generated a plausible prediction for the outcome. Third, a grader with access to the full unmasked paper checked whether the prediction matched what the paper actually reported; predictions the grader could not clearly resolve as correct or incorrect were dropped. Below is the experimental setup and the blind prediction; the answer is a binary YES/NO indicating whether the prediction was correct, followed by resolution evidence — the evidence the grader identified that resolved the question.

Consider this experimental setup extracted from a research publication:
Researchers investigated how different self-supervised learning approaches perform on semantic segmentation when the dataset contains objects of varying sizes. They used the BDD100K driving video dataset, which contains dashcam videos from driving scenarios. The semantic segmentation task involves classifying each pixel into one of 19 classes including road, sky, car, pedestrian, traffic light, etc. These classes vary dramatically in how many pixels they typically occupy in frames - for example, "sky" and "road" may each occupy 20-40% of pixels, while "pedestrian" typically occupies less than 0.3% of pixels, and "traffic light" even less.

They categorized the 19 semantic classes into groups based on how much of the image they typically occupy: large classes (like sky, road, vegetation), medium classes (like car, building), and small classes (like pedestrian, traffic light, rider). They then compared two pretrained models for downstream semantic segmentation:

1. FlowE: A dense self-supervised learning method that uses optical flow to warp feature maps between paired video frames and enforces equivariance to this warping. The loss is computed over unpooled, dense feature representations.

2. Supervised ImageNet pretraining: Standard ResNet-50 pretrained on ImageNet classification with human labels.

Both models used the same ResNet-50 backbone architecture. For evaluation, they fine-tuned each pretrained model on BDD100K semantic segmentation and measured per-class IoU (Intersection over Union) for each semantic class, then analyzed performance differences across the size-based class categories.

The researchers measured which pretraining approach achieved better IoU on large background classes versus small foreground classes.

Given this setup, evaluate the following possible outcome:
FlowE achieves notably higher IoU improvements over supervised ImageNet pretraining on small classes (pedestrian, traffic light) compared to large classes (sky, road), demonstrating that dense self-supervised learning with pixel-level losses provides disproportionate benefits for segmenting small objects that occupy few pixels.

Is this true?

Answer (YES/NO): NO